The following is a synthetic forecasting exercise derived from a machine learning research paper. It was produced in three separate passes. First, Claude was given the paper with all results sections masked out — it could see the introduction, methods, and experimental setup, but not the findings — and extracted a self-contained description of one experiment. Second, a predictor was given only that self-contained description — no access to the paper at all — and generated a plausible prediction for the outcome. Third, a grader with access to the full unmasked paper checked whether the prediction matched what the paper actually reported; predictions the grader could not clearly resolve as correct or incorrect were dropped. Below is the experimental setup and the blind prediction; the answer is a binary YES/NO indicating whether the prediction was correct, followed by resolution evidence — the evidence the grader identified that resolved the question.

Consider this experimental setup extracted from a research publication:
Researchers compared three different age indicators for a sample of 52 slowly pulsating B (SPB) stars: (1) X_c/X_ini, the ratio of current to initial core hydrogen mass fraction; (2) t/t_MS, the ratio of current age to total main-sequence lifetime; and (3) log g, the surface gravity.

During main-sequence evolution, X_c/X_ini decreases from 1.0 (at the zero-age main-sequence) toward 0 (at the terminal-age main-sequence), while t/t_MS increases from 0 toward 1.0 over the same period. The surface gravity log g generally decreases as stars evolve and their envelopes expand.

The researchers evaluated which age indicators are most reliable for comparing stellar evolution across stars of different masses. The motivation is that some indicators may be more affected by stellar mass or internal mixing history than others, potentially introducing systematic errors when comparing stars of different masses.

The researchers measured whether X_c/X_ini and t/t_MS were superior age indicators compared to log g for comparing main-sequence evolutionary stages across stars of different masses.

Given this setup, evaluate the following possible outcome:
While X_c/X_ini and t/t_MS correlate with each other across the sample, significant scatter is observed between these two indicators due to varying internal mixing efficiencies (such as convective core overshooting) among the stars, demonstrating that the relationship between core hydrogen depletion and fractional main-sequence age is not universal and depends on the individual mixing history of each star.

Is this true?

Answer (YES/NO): NO